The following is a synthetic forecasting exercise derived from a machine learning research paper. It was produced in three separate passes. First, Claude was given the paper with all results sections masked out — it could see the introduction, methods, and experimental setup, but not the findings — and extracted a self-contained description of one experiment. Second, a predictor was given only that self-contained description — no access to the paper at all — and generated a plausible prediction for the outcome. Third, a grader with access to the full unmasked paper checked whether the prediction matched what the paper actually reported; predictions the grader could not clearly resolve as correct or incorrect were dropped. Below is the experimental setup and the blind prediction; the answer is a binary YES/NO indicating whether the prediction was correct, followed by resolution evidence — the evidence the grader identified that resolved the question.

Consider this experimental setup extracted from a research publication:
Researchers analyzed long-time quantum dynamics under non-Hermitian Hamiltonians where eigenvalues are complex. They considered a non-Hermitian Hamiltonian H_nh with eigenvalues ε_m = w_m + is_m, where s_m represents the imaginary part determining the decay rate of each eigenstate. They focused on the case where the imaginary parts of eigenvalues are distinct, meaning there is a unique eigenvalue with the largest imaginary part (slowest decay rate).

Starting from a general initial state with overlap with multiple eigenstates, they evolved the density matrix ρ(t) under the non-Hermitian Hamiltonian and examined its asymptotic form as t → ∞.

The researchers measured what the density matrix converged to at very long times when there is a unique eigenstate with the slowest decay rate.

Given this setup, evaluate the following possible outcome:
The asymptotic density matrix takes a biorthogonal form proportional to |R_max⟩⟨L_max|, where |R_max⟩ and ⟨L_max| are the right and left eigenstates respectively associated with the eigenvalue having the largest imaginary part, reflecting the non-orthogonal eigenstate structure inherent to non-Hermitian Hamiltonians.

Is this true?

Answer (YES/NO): NO